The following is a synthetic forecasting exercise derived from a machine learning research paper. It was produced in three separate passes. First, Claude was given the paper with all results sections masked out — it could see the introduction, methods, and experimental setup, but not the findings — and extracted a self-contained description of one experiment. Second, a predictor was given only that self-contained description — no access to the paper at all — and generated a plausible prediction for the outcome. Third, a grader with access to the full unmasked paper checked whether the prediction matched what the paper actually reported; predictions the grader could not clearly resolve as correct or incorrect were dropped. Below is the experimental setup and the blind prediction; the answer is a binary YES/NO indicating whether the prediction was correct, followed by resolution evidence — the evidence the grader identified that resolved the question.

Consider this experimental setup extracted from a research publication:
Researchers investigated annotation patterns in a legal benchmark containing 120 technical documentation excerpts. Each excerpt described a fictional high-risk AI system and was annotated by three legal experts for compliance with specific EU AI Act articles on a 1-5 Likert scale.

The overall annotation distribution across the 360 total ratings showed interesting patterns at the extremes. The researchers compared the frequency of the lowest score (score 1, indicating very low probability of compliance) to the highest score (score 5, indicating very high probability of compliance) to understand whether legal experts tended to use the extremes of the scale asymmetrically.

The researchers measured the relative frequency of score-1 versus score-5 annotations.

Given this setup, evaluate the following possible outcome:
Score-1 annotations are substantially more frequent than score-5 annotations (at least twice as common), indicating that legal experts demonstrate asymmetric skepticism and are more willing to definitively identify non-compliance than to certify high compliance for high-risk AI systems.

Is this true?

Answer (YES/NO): NO